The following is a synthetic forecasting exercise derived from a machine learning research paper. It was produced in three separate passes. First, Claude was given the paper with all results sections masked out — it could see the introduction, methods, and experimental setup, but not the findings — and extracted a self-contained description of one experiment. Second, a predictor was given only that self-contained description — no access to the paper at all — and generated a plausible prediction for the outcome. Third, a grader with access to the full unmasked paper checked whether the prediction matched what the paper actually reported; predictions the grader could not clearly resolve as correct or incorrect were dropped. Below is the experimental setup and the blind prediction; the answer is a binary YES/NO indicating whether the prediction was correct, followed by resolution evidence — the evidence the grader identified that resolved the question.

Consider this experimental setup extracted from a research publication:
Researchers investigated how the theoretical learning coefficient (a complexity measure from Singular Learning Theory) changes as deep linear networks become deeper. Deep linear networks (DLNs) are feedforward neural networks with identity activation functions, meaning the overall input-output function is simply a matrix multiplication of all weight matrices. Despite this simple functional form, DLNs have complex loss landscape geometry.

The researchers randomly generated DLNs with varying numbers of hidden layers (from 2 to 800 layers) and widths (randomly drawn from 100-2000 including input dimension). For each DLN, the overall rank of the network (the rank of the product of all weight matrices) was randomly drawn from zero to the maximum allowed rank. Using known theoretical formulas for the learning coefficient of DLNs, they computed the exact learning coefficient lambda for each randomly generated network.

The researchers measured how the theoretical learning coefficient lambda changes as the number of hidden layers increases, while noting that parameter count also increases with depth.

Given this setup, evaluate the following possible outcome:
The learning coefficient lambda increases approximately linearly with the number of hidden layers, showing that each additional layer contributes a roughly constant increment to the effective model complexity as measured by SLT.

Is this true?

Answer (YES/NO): NO